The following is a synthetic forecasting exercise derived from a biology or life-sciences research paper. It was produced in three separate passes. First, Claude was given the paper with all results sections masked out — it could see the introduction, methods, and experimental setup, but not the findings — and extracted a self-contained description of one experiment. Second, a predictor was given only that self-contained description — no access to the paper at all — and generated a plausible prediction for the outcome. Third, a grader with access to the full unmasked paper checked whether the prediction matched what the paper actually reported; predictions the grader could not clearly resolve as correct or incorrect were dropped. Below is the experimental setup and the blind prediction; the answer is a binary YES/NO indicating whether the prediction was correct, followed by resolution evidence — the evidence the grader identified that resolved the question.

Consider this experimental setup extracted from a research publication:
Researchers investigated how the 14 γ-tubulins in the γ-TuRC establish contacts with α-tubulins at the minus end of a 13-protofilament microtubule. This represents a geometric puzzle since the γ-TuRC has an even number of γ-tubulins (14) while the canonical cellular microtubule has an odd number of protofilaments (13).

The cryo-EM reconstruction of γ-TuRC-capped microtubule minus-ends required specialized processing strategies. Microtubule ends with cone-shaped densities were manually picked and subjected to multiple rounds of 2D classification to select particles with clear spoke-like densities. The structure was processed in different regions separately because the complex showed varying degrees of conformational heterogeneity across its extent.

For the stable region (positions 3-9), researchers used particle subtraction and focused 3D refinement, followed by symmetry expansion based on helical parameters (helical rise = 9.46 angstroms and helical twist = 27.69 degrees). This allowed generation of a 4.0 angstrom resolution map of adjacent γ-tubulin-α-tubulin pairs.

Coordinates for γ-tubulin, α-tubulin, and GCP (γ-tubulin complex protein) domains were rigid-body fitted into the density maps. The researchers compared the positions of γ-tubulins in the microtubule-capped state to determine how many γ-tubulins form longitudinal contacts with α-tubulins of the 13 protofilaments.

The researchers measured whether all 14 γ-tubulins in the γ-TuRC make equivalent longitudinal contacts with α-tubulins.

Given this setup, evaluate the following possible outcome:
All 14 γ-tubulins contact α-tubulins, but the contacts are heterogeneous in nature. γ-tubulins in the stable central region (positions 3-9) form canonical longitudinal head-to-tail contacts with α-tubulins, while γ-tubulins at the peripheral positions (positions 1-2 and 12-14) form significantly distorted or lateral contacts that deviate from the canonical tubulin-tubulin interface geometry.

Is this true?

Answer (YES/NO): NO